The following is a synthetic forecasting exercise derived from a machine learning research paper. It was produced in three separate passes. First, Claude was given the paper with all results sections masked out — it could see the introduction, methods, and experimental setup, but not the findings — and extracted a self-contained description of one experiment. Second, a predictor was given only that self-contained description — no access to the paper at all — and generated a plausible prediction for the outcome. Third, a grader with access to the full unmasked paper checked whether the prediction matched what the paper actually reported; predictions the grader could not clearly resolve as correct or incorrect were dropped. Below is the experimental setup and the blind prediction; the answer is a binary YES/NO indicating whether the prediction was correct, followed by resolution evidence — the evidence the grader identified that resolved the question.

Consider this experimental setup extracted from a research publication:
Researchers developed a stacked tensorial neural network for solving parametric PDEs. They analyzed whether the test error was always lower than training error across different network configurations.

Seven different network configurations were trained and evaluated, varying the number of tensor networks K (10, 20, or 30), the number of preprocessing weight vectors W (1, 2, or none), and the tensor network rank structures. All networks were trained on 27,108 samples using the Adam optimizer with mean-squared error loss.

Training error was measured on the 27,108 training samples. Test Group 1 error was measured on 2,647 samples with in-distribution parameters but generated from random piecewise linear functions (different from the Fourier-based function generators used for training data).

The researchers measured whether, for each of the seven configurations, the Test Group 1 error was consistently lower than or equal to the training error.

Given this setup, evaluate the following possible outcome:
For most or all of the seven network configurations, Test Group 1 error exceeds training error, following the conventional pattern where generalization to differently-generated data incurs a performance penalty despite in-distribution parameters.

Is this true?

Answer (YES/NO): NO